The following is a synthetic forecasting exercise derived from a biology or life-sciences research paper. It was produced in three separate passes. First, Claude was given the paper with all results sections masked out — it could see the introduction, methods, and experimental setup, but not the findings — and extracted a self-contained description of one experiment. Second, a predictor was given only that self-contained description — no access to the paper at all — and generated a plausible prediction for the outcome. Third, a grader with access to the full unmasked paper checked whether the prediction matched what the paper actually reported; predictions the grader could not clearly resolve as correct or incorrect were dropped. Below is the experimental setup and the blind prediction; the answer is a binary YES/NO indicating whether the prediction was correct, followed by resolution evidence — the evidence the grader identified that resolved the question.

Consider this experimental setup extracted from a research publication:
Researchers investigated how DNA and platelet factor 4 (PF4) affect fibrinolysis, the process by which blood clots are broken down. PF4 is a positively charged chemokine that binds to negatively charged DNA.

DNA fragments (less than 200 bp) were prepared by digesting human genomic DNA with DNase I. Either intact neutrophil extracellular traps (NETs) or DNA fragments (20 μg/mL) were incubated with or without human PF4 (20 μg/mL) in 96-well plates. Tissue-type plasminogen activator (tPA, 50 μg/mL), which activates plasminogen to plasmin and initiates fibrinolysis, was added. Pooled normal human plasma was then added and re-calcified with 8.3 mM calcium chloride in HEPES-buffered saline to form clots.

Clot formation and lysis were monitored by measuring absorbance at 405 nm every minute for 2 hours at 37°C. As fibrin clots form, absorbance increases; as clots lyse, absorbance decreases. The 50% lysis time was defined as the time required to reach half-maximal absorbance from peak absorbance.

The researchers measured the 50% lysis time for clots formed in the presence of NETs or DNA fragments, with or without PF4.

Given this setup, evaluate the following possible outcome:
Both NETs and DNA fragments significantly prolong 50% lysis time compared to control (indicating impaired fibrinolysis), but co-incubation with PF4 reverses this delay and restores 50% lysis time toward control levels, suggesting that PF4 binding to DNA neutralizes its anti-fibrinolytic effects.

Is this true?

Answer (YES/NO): NO